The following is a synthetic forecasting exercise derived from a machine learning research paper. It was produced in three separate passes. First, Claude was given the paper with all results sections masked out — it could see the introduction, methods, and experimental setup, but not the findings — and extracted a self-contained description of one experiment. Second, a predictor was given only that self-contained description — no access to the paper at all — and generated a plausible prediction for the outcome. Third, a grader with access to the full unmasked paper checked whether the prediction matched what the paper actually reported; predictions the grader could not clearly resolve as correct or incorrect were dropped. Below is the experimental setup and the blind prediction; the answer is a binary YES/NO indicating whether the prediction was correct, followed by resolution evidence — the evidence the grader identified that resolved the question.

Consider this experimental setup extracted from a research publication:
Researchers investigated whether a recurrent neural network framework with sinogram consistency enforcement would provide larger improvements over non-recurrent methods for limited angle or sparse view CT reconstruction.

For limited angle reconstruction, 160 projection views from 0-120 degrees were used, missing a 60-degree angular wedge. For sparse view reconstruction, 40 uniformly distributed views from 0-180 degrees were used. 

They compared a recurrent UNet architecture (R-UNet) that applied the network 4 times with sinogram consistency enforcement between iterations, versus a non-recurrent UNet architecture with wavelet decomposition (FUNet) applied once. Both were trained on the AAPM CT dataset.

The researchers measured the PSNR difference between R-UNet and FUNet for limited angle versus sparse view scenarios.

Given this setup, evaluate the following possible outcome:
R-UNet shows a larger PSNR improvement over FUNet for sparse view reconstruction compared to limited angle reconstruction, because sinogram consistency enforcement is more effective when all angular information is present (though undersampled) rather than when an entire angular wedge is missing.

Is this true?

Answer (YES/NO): NO